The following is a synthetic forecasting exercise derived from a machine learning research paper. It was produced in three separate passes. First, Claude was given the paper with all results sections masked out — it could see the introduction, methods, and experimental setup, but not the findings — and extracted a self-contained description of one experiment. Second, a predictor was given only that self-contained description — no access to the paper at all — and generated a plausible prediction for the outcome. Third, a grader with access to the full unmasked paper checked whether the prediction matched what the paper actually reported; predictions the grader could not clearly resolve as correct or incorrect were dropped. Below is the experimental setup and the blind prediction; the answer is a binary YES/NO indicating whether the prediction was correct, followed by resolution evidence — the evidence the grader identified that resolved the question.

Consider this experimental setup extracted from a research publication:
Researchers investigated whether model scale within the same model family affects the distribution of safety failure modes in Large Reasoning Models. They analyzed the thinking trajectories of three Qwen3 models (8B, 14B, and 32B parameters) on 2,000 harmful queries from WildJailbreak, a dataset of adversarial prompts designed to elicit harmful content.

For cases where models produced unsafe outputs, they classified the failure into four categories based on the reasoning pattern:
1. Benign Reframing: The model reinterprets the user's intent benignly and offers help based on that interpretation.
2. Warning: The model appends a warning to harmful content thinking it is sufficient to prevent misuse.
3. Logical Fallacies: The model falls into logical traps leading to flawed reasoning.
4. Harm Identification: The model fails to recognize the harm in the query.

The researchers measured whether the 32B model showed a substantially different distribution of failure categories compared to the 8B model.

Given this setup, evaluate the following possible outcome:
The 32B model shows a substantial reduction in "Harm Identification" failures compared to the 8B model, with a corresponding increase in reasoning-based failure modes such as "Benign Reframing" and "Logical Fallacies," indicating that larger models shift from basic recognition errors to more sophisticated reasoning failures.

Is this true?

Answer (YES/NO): NO